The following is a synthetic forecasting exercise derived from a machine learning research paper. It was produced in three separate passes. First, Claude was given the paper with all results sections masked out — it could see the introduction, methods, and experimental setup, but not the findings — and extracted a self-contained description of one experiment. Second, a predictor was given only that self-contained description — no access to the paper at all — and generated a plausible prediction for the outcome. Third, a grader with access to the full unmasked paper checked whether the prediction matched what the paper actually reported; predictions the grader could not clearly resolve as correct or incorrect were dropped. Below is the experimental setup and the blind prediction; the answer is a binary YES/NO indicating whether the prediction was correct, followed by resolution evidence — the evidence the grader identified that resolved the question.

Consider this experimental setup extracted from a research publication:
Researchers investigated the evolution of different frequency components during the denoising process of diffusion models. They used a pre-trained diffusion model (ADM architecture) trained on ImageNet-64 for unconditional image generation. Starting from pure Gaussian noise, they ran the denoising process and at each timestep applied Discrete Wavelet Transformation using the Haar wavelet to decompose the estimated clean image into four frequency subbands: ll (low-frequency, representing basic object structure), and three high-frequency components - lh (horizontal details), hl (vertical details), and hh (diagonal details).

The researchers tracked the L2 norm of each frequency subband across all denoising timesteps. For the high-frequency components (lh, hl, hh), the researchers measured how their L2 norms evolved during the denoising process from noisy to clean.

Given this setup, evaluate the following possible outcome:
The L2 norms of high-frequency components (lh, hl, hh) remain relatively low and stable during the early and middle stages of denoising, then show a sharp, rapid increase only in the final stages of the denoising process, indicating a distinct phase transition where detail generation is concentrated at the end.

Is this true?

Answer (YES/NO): NO